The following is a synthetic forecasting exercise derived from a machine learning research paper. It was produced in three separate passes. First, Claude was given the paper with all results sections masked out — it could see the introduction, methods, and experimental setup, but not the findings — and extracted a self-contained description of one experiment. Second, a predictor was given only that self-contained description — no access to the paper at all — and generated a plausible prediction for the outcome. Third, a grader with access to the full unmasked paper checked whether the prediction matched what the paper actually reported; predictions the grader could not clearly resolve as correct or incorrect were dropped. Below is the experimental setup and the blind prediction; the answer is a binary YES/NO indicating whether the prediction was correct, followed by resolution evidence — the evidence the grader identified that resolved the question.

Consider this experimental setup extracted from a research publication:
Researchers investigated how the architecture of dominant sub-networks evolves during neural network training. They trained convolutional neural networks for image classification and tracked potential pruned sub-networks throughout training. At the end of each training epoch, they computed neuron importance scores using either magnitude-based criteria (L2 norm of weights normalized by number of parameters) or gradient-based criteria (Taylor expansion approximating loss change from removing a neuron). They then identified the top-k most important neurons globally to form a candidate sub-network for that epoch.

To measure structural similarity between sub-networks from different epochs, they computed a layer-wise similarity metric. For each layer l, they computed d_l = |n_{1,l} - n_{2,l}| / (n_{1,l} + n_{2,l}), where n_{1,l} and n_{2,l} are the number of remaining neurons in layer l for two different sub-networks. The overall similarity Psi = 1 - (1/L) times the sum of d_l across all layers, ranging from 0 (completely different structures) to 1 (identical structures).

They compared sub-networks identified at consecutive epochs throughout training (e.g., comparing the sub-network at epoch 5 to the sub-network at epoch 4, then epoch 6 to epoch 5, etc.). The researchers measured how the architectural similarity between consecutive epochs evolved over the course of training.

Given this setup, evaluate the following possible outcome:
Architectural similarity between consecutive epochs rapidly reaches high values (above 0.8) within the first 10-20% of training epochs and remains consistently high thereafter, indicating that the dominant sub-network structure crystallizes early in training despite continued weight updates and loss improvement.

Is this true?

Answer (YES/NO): YES